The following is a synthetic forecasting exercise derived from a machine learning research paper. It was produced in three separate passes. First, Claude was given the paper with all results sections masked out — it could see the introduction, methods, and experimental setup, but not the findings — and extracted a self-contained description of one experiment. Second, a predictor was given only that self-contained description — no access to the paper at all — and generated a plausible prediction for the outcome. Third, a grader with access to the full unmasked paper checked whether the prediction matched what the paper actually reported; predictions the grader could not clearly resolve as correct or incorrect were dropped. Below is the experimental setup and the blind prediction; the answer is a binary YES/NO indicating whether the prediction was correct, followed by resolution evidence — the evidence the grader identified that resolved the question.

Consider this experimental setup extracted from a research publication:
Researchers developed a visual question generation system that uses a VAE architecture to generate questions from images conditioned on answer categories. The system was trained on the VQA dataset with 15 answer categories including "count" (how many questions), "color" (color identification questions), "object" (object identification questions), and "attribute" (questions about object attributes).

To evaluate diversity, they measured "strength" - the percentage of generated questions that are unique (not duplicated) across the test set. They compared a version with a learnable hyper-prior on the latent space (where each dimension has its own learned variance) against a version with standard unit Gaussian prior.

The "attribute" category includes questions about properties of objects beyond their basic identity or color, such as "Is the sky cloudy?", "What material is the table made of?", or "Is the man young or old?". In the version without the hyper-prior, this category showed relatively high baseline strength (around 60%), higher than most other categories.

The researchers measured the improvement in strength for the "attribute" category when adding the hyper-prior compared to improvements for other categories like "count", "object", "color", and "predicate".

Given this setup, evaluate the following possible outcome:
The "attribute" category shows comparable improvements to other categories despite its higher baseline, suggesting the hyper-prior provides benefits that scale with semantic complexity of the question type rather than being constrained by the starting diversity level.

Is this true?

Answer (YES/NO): NO